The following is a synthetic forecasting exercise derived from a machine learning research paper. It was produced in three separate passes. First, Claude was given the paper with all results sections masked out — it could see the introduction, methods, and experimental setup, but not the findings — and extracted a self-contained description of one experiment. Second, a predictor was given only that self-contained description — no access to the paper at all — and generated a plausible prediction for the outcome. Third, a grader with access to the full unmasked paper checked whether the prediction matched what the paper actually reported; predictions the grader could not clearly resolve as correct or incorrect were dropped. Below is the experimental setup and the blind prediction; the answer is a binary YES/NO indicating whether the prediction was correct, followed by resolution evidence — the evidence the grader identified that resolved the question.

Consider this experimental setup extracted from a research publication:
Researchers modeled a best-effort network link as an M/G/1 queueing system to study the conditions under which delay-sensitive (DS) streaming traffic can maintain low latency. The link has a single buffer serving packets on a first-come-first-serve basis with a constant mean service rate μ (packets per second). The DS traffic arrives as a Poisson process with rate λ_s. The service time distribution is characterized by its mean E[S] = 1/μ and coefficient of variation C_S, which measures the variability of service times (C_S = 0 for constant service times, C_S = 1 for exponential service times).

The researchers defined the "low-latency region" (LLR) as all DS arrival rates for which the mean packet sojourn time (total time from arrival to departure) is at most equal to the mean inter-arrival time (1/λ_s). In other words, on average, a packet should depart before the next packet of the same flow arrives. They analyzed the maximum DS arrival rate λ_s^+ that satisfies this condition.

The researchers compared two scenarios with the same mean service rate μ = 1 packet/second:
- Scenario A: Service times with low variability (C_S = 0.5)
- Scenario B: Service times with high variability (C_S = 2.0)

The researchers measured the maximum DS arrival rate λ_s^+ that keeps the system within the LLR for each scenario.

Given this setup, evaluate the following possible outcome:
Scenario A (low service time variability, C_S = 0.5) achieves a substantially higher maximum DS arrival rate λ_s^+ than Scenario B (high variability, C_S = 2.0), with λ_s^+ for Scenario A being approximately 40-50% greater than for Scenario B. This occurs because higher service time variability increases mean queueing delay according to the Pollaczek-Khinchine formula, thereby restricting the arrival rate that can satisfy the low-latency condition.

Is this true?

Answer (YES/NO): YES